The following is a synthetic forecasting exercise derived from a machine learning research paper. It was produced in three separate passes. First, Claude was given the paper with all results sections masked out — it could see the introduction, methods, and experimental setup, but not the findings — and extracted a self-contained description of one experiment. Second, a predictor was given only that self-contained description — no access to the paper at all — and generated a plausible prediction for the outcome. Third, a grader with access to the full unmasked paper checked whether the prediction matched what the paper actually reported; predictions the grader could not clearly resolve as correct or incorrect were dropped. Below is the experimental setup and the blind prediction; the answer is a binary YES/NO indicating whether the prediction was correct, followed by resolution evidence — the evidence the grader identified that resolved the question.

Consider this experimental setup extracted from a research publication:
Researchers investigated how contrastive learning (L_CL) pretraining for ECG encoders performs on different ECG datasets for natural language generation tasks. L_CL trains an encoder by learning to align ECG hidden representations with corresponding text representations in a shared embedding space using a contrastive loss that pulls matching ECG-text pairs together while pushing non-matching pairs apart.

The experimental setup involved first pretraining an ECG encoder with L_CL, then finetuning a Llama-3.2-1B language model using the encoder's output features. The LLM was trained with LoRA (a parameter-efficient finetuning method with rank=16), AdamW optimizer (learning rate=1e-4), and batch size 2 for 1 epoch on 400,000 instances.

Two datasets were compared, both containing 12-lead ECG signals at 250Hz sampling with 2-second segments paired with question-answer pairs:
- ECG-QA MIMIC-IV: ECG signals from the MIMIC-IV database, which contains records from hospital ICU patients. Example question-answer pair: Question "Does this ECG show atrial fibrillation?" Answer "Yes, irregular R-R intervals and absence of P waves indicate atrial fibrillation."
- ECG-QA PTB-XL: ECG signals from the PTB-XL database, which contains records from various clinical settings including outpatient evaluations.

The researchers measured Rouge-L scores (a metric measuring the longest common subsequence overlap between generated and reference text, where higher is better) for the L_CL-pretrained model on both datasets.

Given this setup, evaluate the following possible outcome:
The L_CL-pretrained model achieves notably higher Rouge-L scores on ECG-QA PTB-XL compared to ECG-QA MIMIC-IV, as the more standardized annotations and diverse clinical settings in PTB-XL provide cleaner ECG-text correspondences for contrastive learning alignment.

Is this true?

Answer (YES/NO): NO